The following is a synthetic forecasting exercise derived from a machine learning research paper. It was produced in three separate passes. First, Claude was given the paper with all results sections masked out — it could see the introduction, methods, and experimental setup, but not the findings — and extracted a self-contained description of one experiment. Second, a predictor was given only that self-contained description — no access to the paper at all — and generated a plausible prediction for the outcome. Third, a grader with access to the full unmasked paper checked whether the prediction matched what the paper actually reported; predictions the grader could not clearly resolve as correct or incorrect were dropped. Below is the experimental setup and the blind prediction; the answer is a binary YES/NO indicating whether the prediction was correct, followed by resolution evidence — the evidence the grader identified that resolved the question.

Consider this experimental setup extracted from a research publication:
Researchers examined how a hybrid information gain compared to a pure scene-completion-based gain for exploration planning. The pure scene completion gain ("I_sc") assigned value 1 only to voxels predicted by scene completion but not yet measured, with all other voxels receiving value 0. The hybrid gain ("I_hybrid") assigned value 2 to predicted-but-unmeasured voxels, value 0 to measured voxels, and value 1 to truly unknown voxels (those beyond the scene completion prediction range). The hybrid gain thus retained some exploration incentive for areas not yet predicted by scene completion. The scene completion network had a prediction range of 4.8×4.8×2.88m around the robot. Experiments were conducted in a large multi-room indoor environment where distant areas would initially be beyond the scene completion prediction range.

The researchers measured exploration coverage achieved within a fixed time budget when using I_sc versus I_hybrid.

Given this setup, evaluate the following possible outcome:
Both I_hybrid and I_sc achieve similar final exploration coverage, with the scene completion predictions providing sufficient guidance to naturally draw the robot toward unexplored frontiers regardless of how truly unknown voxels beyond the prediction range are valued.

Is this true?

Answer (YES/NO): NO